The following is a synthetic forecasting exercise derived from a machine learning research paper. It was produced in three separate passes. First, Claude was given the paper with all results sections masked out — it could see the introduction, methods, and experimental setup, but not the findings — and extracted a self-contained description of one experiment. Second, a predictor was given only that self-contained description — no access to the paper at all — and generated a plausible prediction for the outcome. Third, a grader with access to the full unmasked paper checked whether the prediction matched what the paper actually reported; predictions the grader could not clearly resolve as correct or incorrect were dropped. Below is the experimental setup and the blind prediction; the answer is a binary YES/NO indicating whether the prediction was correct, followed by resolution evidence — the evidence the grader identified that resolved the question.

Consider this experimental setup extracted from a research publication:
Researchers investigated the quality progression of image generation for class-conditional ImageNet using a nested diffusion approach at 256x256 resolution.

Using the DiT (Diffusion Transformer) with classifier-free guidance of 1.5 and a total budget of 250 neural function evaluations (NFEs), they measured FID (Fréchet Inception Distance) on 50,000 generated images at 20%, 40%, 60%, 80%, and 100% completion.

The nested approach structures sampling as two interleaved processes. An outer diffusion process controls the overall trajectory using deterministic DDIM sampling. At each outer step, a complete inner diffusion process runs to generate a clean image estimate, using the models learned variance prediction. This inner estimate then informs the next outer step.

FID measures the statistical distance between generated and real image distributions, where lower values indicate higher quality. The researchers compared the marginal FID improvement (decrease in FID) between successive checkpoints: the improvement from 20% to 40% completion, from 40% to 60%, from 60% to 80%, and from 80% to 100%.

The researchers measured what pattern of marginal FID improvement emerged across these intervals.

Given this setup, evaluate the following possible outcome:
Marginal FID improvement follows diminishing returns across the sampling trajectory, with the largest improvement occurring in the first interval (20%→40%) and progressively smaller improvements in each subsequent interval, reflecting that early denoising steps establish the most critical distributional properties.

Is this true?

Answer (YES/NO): YES